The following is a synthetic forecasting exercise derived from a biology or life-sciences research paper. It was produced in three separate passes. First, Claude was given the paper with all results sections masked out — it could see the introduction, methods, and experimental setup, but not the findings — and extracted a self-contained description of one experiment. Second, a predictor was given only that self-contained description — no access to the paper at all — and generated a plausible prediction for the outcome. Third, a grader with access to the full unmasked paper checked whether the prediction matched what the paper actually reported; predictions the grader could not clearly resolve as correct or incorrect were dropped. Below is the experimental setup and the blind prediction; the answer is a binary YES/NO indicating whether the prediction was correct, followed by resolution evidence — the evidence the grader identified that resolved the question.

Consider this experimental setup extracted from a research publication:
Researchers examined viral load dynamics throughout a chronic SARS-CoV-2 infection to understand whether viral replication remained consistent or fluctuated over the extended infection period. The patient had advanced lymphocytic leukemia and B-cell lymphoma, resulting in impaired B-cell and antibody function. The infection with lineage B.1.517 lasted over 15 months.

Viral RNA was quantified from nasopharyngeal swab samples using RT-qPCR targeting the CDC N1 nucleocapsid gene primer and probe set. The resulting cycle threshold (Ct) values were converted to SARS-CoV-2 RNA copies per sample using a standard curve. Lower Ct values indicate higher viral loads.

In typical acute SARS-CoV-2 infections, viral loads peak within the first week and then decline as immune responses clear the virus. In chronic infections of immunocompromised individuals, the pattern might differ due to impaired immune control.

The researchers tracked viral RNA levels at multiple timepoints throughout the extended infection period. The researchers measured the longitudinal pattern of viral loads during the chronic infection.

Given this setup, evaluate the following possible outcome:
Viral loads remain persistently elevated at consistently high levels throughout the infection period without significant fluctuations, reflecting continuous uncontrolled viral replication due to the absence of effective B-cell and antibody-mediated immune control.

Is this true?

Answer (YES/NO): NO